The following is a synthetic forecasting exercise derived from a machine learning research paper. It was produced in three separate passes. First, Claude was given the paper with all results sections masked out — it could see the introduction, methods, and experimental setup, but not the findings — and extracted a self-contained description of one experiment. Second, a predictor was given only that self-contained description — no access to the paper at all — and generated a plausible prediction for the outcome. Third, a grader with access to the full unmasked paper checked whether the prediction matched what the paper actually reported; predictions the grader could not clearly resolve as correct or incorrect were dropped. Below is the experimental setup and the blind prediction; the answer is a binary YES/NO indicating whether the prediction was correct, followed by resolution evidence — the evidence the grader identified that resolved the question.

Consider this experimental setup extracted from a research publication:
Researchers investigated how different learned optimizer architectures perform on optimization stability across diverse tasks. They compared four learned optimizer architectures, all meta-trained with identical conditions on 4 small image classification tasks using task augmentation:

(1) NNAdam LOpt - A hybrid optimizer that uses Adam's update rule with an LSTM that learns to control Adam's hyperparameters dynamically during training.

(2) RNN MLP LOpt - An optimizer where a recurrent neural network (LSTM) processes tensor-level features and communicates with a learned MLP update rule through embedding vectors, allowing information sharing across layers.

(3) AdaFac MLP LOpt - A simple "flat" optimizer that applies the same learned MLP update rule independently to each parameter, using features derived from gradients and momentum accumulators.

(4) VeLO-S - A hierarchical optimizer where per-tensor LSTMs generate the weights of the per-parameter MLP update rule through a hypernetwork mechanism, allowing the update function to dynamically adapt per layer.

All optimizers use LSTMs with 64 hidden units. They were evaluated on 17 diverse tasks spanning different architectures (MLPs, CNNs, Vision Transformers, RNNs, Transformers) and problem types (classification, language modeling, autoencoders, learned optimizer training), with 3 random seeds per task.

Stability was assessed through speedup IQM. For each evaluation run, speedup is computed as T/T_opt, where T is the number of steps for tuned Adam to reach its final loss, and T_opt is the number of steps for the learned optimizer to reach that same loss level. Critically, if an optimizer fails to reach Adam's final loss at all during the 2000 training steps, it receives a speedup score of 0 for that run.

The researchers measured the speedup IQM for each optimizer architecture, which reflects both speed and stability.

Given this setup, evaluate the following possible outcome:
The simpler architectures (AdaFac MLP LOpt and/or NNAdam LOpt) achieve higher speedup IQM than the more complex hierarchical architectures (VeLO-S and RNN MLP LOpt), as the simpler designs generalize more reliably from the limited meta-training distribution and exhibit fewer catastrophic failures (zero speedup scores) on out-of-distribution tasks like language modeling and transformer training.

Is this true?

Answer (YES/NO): NO